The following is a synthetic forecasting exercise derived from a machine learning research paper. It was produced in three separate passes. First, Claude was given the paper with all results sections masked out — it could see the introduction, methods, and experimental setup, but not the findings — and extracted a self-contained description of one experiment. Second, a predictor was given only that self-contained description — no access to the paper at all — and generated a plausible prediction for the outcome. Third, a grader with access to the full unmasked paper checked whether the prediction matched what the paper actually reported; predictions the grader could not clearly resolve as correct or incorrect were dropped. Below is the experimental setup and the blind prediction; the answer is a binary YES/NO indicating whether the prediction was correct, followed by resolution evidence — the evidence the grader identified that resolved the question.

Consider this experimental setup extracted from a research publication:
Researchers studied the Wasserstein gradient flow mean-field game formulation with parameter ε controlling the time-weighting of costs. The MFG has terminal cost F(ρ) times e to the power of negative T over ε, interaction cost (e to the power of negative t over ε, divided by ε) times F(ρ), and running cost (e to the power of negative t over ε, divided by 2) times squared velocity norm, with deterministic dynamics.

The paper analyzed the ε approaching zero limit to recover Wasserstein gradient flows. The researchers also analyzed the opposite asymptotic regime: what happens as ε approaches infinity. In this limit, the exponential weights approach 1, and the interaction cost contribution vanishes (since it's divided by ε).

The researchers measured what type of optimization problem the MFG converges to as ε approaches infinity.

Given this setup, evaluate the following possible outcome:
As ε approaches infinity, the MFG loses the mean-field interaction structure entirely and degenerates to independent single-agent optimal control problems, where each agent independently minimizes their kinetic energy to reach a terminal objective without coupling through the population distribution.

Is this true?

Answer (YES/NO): NO